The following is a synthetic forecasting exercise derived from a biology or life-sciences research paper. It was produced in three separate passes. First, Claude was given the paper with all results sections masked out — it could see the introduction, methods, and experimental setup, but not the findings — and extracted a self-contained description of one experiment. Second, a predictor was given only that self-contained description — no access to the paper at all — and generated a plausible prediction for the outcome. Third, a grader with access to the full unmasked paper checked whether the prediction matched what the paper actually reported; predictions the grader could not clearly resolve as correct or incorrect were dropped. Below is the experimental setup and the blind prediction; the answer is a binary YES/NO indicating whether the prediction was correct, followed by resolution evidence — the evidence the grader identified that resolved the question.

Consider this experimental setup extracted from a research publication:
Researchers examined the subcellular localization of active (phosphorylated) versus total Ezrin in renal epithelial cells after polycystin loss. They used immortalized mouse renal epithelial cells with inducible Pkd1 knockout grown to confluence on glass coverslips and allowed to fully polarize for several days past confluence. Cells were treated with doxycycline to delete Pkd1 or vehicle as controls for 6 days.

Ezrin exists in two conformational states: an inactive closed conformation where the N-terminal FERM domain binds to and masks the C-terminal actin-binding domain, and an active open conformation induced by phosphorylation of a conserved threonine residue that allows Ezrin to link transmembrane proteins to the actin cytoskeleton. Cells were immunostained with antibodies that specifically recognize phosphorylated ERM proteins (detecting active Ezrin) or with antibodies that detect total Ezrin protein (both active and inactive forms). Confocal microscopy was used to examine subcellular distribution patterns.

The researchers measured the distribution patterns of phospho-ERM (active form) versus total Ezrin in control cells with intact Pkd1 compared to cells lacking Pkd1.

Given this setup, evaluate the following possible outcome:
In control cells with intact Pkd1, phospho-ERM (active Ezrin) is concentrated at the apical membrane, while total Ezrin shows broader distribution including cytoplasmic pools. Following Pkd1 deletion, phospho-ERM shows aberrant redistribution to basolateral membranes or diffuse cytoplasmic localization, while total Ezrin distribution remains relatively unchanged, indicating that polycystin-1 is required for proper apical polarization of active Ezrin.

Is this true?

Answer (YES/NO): NO